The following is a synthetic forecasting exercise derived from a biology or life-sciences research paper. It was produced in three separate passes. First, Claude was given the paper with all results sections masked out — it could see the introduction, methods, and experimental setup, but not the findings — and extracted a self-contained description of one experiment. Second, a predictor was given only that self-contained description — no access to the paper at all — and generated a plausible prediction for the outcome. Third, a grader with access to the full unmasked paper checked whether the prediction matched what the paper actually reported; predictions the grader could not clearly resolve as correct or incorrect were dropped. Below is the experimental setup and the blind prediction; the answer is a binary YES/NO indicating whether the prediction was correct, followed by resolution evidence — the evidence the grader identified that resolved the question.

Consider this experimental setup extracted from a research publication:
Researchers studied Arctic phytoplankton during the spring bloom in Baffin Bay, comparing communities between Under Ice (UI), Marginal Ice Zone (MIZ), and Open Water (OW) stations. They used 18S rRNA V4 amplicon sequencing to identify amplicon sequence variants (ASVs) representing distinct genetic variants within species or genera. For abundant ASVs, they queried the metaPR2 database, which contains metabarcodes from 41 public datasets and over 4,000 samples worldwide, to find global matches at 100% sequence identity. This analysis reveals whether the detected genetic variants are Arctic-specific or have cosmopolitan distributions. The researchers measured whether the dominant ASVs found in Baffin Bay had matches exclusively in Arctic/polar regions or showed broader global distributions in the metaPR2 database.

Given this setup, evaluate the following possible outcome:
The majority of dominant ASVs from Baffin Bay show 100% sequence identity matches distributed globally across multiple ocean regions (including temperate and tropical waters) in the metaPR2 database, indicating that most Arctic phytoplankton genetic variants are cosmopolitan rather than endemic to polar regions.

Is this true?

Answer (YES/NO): NO